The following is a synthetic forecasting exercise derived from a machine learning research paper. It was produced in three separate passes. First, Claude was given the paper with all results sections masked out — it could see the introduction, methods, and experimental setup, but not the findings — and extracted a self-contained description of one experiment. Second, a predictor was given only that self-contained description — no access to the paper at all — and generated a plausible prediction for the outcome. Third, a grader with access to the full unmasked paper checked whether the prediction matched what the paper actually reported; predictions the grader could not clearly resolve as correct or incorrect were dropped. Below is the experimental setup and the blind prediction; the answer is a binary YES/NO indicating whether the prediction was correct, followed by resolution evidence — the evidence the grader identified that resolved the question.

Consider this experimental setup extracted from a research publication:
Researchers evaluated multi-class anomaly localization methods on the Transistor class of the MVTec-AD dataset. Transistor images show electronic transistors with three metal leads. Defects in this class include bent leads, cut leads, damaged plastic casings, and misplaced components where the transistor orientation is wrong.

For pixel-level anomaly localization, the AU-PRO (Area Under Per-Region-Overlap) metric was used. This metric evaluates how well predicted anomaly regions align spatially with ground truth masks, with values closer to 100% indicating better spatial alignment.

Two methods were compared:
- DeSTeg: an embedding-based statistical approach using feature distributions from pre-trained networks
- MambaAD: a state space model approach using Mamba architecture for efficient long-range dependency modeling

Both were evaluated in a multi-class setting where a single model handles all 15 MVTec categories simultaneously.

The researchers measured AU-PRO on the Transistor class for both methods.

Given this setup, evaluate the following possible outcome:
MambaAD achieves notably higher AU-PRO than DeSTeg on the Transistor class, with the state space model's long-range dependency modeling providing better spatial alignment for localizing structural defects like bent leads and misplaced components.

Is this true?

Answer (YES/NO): YES